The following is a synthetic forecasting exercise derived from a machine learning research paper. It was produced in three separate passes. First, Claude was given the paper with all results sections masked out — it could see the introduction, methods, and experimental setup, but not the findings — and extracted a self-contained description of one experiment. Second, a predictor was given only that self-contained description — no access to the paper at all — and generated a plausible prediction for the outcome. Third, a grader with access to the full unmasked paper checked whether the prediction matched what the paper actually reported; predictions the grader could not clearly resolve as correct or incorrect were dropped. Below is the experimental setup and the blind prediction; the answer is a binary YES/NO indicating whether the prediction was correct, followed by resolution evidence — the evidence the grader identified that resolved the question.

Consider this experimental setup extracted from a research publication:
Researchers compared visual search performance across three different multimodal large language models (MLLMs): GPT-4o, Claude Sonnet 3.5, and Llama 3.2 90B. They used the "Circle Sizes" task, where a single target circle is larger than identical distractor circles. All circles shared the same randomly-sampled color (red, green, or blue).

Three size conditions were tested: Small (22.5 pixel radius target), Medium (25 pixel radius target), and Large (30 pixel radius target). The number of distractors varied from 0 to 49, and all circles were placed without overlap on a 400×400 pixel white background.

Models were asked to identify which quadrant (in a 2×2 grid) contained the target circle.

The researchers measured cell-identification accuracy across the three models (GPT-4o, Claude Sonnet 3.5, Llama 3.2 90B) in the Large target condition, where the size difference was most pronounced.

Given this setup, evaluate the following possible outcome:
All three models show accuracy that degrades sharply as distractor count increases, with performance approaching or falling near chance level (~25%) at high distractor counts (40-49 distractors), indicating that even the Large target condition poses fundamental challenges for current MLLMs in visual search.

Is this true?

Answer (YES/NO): NO